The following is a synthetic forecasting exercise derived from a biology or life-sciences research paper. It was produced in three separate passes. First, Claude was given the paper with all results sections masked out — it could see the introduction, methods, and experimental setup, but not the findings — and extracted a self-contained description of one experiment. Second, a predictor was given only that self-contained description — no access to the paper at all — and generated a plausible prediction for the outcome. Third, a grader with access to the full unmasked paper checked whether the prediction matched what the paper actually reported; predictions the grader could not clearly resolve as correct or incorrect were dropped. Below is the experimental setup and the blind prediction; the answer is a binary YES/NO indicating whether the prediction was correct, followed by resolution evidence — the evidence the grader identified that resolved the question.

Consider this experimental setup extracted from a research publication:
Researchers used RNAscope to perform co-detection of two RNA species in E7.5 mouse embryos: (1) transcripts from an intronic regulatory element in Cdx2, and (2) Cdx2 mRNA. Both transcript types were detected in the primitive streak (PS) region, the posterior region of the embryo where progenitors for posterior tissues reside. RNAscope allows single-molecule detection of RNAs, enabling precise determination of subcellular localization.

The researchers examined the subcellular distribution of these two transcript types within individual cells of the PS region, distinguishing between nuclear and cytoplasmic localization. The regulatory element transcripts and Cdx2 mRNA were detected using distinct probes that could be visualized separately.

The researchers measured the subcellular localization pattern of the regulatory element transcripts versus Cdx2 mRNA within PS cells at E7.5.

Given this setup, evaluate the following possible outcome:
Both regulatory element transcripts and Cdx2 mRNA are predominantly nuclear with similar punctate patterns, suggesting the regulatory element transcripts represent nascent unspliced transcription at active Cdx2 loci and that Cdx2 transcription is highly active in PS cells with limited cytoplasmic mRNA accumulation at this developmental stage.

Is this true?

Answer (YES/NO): NO